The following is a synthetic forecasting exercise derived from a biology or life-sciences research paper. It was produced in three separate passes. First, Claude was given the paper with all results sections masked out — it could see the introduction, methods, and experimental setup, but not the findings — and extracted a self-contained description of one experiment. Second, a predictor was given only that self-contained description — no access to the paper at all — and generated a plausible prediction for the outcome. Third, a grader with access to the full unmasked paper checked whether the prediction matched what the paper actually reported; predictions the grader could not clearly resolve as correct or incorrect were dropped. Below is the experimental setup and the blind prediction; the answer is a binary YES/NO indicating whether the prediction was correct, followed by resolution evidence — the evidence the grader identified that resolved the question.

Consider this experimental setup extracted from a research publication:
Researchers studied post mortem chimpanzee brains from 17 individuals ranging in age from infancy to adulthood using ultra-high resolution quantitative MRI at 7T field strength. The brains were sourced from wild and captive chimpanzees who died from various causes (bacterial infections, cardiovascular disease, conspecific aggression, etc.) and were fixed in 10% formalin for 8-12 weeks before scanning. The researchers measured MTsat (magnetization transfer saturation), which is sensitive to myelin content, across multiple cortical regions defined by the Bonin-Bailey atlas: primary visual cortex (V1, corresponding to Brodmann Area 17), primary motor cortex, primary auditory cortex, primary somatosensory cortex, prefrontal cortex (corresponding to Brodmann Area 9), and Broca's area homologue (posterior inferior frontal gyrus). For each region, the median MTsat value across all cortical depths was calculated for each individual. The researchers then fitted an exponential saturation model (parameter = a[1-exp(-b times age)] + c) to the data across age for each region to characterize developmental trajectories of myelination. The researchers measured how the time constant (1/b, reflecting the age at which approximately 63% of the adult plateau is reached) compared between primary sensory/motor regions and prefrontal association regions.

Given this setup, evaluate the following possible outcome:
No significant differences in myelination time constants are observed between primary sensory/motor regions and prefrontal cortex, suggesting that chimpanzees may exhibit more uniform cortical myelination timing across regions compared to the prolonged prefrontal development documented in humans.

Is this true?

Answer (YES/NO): NO